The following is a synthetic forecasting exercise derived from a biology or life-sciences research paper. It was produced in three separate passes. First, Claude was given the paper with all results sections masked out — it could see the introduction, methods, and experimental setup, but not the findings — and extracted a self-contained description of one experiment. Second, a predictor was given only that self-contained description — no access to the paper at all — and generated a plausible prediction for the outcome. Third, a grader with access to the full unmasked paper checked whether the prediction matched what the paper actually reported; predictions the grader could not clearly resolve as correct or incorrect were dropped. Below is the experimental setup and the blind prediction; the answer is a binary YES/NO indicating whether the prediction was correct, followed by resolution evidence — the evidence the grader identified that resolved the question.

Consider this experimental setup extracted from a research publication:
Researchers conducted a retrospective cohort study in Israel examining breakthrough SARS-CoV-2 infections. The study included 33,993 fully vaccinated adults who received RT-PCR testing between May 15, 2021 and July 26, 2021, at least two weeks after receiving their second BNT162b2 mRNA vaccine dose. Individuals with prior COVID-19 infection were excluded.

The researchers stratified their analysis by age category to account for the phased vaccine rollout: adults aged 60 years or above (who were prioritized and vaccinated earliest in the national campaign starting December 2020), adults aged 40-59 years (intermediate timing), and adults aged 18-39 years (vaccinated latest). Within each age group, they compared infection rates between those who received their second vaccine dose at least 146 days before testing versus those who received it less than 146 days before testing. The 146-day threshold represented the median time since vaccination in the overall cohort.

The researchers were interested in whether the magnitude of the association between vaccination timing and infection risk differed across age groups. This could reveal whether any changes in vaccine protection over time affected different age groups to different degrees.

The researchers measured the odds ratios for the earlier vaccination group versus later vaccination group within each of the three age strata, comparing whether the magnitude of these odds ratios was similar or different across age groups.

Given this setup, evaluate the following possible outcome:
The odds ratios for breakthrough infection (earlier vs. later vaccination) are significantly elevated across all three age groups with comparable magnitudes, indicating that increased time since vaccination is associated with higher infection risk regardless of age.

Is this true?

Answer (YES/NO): NO